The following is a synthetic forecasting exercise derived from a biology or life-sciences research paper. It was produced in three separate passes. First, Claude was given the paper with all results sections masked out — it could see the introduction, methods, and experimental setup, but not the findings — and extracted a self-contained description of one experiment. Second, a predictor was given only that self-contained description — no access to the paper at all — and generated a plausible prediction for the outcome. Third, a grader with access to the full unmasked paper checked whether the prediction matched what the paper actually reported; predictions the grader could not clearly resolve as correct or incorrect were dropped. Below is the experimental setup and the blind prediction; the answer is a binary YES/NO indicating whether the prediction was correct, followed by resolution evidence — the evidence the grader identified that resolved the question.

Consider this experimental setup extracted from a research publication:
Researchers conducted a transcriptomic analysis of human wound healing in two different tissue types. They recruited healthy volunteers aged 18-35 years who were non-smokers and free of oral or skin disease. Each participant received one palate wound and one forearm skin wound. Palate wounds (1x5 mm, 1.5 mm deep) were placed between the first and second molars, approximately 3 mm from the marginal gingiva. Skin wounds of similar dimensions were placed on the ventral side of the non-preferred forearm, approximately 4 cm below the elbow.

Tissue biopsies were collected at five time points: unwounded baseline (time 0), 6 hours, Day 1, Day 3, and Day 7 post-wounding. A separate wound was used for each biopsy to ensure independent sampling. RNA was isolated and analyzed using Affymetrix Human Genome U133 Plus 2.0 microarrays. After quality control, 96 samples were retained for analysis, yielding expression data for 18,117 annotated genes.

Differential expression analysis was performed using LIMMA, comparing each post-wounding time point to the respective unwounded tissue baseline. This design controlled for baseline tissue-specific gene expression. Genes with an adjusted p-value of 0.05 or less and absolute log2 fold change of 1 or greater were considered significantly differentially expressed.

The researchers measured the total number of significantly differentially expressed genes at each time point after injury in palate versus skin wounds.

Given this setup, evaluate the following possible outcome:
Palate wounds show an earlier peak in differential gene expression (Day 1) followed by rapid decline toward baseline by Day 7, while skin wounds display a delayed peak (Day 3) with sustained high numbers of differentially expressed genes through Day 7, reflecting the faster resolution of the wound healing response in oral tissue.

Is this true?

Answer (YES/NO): NO